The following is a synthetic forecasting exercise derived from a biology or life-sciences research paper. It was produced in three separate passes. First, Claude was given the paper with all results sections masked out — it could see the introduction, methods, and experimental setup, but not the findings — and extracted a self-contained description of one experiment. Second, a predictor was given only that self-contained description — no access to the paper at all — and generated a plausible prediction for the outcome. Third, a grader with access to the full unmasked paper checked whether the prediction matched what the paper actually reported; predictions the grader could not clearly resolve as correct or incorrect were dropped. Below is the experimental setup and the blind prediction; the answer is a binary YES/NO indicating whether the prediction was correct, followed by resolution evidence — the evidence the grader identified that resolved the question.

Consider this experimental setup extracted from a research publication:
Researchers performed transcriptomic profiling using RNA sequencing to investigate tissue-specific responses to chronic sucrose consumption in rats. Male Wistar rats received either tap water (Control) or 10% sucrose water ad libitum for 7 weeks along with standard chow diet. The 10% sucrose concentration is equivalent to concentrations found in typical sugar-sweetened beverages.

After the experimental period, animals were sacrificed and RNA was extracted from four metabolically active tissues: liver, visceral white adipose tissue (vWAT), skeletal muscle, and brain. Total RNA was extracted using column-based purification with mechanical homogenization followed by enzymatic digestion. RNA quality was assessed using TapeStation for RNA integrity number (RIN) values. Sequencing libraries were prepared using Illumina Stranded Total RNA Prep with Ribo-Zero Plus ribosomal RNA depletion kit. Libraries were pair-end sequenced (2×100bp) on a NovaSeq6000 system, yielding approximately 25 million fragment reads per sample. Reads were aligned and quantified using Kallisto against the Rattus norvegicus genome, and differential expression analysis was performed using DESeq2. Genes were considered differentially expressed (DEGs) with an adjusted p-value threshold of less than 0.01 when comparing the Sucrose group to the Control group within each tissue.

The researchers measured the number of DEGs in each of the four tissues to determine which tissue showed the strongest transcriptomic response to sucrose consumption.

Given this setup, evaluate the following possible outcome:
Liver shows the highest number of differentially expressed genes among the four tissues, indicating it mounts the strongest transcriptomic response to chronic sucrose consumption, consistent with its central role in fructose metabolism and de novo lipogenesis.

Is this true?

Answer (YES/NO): YES